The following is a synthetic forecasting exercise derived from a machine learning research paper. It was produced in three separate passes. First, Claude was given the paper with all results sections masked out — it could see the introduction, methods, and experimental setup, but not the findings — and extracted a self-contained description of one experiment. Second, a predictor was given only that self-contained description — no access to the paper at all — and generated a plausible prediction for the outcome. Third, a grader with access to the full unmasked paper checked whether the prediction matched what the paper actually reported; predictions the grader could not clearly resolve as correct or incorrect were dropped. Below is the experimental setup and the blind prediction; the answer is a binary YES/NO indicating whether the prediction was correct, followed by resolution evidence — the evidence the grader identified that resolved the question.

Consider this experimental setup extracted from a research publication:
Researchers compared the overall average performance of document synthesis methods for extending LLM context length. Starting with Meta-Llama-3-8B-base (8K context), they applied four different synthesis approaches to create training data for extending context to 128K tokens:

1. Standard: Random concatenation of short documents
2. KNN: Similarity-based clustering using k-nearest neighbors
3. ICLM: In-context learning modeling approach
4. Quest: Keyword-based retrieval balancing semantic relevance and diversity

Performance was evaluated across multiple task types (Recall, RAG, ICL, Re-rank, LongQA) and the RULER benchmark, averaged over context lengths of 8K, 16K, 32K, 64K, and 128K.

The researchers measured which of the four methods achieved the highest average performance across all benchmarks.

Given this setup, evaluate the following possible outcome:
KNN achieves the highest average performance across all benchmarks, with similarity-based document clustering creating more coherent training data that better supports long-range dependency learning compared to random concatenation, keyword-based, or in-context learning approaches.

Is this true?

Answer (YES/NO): NO